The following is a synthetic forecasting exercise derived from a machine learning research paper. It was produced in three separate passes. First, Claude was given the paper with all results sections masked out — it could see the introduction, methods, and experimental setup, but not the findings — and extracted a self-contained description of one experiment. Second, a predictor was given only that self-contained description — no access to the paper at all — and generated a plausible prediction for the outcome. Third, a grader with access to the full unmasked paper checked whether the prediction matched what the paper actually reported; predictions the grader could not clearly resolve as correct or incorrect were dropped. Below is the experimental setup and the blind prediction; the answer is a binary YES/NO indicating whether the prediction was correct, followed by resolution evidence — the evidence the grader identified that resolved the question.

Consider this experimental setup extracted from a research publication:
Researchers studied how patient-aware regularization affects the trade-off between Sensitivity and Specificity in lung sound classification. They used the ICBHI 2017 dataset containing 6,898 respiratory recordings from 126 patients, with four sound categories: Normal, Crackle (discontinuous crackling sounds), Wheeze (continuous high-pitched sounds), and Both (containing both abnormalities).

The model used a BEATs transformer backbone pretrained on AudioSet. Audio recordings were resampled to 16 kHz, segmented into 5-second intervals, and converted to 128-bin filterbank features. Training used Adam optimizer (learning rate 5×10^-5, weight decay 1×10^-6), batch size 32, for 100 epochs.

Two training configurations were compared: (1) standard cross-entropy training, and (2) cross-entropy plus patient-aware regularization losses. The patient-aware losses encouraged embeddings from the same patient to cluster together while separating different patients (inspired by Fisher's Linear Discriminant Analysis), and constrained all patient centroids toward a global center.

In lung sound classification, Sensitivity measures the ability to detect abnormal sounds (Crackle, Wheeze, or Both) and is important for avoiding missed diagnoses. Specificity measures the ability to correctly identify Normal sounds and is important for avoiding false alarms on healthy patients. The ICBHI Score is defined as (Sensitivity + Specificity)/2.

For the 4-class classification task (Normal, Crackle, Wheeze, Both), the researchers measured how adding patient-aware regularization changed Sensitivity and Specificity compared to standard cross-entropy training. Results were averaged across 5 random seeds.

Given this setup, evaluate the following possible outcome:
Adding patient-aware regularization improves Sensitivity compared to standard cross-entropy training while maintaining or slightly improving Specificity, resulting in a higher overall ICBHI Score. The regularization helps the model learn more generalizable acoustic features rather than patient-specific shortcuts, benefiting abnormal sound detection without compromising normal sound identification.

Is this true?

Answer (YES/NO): NO